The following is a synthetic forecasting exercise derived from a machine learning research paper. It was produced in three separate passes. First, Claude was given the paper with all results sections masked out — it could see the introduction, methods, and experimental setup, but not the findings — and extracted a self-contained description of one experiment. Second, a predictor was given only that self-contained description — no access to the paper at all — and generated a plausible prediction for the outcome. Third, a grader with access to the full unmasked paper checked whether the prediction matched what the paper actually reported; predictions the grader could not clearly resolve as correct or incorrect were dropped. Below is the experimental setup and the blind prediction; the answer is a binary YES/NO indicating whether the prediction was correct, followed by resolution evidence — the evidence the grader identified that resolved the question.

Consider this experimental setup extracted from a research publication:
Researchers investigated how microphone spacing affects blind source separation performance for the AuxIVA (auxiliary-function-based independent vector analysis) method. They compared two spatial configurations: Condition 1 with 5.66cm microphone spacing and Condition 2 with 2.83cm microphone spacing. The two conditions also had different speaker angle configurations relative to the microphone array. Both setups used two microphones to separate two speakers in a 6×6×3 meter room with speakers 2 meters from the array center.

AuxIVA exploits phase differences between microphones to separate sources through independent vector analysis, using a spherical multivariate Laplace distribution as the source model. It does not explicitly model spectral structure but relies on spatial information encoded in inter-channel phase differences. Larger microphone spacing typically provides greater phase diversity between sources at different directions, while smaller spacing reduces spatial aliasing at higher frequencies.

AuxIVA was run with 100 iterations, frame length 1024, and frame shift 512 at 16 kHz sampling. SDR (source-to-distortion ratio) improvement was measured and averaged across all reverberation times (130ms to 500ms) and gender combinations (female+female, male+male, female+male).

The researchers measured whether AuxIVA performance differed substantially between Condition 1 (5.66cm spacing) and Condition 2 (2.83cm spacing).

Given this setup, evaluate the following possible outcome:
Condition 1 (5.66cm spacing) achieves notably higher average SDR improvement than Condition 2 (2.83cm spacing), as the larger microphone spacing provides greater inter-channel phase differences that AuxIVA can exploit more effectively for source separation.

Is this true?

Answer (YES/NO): NO